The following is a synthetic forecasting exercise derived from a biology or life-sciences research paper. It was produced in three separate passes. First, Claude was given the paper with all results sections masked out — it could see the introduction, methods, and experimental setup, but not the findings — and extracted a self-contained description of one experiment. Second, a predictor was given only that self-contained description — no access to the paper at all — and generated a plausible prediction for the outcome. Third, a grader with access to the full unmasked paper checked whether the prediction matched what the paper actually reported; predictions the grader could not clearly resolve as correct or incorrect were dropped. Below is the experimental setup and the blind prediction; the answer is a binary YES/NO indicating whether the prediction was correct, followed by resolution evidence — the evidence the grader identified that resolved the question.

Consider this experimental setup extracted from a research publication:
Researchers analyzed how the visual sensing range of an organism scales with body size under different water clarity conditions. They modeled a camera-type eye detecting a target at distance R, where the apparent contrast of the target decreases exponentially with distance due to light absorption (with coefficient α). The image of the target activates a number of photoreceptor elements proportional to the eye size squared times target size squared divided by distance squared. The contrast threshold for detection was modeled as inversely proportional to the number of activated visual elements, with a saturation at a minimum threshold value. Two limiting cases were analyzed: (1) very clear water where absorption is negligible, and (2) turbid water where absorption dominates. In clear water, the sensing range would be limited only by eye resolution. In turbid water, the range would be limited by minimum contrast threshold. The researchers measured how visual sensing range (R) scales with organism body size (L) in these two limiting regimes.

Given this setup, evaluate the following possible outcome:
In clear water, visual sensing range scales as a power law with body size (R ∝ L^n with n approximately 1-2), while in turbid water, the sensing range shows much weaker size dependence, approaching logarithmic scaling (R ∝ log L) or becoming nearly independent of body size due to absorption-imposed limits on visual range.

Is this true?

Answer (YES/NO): YES